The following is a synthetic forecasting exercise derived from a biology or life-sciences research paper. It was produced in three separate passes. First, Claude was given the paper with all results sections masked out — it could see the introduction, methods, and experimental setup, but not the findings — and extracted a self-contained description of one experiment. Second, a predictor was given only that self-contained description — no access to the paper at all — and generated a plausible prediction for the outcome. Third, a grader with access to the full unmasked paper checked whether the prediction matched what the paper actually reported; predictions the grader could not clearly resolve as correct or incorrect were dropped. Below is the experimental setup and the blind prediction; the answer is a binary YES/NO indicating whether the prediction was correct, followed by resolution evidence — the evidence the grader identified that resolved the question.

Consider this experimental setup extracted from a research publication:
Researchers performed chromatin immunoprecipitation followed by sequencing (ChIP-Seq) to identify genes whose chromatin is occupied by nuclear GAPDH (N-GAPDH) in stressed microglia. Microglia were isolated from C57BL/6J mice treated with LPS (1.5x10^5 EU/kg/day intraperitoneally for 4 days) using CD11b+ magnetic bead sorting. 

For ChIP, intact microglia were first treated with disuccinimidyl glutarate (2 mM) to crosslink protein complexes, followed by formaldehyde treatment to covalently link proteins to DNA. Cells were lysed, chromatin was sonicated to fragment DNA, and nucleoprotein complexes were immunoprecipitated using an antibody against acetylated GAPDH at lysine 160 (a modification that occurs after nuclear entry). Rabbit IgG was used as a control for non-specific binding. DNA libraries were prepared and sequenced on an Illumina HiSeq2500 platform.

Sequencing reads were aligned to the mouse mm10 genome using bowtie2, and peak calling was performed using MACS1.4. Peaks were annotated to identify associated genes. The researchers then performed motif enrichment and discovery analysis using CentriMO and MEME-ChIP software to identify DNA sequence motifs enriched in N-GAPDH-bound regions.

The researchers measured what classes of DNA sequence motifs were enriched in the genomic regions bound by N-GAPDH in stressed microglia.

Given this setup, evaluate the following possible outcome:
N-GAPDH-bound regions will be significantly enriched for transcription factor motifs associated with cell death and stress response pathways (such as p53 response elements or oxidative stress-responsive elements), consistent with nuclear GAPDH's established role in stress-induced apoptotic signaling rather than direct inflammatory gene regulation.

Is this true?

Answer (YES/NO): NO